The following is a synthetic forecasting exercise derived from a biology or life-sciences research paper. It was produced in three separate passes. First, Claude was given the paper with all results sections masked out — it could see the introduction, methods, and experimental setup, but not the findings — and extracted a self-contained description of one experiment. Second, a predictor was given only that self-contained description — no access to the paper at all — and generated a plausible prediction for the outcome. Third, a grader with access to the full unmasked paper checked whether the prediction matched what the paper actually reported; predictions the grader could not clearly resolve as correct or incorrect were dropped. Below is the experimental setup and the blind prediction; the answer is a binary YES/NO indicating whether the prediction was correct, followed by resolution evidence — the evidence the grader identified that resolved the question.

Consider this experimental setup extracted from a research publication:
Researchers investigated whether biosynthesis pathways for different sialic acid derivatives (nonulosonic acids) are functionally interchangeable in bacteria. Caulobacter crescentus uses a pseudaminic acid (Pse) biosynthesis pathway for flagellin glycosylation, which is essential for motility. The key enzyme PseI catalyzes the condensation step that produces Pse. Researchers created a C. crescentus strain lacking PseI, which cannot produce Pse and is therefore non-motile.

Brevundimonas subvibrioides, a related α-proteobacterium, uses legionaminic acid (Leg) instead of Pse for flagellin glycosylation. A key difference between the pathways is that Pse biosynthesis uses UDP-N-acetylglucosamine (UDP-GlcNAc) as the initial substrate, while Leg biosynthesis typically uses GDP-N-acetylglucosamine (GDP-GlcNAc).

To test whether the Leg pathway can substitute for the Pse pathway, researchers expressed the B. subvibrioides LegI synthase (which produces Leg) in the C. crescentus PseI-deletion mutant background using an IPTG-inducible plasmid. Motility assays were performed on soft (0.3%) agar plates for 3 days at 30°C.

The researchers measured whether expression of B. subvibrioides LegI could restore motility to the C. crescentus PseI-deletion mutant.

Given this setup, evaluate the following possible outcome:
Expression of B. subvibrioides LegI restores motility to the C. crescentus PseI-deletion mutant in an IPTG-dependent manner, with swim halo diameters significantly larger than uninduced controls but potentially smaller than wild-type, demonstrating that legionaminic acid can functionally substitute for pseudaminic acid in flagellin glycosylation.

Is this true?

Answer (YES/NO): NO